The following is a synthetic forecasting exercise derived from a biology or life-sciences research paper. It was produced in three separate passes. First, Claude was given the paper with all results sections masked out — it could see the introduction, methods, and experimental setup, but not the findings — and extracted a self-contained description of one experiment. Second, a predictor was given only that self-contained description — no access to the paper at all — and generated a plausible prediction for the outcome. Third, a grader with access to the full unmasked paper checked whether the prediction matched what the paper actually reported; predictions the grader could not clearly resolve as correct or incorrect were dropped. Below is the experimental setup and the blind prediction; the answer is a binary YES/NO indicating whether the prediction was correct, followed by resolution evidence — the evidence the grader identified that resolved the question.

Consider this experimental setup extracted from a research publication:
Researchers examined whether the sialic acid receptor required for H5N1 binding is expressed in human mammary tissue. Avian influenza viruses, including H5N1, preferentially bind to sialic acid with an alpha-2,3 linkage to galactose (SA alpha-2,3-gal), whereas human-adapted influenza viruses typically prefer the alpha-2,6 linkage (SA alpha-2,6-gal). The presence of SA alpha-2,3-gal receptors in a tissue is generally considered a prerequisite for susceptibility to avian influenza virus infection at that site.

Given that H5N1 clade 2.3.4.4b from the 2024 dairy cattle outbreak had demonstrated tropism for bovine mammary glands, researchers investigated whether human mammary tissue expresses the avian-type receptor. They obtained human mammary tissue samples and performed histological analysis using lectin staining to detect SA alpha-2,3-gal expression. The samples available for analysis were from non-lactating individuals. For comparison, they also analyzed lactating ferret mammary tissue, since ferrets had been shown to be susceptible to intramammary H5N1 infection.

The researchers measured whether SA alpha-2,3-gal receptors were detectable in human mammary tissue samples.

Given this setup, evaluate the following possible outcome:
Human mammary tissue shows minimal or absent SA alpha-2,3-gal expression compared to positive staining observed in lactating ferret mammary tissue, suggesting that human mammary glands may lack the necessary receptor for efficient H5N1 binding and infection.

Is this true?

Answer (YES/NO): NO